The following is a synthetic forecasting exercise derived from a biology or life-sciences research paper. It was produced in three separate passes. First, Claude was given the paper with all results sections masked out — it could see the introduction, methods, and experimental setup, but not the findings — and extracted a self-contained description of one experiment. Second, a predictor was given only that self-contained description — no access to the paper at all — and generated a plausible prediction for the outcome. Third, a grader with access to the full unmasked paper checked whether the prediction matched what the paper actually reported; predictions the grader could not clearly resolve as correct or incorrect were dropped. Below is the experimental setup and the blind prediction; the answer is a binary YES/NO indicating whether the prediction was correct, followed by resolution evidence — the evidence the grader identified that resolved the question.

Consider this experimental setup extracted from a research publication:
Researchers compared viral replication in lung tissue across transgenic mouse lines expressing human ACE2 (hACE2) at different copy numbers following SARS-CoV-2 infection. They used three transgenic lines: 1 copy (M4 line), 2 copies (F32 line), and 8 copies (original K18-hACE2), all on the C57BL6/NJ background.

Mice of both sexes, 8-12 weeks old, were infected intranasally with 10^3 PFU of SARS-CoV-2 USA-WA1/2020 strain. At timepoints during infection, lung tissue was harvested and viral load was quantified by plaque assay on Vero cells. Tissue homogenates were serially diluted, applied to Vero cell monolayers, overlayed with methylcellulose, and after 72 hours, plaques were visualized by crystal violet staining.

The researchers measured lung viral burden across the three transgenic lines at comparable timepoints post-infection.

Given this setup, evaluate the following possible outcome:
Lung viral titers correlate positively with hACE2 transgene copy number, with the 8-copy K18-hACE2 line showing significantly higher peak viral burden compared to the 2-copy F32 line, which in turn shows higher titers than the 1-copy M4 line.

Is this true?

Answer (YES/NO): NO